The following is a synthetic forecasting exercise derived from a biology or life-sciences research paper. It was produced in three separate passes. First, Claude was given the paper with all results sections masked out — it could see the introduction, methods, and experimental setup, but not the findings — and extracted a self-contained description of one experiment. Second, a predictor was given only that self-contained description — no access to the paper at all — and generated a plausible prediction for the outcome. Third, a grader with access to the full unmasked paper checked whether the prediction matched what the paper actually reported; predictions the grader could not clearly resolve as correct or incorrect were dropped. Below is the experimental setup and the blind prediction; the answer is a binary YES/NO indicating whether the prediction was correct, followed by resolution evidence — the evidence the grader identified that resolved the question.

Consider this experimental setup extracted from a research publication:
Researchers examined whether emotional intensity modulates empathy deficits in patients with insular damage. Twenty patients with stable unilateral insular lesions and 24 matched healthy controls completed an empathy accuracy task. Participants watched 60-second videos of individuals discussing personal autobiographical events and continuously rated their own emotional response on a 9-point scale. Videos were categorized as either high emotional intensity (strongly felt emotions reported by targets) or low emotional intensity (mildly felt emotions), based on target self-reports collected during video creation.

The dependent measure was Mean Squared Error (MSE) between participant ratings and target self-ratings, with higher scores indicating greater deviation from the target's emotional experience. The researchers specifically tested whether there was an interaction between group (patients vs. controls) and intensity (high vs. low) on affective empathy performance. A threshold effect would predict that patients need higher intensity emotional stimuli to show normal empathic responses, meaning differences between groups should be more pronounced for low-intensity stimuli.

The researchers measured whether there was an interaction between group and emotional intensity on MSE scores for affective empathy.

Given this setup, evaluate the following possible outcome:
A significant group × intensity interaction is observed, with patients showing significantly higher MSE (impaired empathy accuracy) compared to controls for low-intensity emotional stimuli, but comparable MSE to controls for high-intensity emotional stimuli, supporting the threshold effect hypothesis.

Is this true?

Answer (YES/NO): NO